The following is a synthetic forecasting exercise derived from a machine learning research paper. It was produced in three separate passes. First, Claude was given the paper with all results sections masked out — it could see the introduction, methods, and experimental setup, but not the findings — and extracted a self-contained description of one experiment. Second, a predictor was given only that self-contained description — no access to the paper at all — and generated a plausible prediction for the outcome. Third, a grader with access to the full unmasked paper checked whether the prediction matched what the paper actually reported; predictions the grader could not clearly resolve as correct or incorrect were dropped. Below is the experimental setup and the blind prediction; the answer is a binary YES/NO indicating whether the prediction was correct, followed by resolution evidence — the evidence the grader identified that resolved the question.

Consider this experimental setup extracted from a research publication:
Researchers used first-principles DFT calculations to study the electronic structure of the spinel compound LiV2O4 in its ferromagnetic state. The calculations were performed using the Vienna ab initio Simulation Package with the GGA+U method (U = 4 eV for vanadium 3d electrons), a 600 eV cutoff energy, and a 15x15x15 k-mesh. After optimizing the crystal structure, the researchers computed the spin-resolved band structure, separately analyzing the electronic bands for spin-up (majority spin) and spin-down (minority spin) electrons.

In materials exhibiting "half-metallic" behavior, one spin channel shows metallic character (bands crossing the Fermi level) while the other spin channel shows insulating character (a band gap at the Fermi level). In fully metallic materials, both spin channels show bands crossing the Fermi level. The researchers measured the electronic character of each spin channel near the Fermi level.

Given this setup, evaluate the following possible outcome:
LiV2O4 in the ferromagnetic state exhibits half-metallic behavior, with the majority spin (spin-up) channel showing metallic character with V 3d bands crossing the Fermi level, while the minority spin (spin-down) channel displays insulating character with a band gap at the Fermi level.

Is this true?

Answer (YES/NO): YES